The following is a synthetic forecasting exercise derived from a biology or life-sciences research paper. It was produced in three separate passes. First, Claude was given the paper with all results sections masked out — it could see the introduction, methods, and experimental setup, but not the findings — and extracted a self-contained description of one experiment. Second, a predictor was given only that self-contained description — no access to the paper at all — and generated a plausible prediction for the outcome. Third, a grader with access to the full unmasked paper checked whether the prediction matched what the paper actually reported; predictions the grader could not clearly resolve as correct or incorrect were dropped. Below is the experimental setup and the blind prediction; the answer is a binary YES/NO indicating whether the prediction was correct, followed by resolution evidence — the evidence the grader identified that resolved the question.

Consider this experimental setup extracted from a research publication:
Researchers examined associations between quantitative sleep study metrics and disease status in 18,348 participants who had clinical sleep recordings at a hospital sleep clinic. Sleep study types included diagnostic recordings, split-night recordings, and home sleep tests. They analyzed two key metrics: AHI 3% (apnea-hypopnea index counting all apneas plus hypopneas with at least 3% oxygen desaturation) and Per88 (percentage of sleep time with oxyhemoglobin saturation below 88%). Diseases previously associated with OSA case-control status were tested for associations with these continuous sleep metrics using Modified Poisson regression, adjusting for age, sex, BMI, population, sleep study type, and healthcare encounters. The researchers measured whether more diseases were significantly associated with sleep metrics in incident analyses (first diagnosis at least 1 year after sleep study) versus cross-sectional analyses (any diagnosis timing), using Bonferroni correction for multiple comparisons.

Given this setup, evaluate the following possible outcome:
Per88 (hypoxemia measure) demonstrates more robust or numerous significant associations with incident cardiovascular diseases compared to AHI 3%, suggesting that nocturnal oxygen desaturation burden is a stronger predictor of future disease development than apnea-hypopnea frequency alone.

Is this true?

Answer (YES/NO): NO